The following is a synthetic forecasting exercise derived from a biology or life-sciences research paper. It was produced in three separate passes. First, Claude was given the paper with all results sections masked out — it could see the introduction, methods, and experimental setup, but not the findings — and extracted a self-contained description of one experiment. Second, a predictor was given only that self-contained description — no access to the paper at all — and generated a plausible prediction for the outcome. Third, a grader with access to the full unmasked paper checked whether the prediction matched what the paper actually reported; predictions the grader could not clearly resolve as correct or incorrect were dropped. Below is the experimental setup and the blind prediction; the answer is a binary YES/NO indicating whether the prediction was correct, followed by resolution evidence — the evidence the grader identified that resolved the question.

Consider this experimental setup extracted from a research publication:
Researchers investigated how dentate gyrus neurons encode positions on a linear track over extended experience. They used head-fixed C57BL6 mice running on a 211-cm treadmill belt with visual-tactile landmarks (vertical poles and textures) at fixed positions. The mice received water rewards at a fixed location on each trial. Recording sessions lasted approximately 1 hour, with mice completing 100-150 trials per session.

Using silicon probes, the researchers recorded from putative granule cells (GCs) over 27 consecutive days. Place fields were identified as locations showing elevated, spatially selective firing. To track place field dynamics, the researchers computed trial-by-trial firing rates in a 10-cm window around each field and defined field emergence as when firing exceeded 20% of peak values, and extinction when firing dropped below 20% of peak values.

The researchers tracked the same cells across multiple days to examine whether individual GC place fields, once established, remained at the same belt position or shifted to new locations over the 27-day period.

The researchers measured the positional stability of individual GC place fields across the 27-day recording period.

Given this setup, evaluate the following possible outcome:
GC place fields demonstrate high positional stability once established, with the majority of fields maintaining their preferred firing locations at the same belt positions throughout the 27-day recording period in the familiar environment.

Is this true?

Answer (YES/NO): NO